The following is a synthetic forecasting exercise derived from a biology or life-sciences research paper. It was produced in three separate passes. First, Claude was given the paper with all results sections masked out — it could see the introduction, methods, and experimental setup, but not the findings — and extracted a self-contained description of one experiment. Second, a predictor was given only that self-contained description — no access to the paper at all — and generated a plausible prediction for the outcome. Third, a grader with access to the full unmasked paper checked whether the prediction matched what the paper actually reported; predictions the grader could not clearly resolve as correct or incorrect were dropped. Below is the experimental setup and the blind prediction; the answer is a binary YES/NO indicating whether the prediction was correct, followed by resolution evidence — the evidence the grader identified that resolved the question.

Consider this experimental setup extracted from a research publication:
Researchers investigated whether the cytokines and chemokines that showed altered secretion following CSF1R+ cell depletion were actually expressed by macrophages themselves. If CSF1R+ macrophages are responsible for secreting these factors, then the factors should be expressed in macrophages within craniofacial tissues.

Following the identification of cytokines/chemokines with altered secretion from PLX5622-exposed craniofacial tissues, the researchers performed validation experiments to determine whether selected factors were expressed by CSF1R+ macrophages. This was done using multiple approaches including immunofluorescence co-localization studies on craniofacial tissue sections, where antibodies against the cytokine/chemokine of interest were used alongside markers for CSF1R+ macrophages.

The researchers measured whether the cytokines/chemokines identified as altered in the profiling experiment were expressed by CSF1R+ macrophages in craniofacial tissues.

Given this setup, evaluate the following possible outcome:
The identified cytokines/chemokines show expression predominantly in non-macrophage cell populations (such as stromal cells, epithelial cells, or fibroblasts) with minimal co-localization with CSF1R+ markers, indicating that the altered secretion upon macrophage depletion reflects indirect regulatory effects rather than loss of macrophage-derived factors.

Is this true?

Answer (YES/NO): NO